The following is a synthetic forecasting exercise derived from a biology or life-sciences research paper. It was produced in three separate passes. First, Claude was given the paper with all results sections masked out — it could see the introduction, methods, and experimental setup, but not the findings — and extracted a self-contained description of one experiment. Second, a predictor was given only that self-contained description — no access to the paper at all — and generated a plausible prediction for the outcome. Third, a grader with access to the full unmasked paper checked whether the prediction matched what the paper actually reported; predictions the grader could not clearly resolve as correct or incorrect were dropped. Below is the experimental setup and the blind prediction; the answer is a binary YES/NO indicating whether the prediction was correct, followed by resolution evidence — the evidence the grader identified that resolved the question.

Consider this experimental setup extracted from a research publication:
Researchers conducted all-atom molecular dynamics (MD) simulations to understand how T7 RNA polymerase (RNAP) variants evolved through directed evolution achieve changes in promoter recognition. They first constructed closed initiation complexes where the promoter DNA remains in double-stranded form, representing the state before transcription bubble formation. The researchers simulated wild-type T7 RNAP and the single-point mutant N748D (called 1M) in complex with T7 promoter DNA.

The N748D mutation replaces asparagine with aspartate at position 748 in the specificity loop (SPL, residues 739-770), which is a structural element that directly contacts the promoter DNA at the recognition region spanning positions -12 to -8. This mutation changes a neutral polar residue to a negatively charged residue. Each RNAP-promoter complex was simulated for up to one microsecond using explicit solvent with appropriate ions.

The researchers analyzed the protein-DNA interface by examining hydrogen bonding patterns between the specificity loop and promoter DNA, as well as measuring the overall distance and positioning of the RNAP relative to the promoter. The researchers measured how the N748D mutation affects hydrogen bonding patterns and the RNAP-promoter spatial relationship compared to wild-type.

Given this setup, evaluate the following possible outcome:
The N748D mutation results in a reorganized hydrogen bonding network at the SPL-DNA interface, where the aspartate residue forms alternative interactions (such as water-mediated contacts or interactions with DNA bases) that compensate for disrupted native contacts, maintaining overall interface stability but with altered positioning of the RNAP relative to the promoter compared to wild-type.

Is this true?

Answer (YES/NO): NO